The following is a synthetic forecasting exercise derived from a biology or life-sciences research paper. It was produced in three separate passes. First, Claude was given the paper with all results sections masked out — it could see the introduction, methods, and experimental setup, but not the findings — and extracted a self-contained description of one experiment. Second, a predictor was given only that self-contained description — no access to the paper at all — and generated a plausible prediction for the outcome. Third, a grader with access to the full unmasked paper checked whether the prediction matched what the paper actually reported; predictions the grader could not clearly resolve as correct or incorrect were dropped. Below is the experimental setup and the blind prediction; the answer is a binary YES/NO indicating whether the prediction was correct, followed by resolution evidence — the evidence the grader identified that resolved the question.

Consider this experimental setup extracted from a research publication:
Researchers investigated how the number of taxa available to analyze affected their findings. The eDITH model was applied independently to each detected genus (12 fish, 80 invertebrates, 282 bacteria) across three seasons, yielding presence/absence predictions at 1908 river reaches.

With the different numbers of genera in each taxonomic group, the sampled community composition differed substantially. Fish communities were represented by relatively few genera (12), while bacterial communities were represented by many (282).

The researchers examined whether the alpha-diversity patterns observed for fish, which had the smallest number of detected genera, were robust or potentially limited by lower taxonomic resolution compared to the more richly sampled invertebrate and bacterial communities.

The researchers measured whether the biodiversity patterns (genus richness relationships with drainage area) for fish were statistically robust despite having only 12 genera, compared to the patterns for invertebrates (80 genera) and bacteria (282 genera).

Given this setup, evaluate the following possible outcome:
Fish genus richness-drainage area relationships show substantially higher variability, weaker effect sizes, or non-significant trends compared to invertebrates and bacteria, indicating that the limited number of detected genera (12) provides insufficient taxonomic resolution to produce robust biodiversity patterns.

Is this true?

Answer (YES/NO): NO